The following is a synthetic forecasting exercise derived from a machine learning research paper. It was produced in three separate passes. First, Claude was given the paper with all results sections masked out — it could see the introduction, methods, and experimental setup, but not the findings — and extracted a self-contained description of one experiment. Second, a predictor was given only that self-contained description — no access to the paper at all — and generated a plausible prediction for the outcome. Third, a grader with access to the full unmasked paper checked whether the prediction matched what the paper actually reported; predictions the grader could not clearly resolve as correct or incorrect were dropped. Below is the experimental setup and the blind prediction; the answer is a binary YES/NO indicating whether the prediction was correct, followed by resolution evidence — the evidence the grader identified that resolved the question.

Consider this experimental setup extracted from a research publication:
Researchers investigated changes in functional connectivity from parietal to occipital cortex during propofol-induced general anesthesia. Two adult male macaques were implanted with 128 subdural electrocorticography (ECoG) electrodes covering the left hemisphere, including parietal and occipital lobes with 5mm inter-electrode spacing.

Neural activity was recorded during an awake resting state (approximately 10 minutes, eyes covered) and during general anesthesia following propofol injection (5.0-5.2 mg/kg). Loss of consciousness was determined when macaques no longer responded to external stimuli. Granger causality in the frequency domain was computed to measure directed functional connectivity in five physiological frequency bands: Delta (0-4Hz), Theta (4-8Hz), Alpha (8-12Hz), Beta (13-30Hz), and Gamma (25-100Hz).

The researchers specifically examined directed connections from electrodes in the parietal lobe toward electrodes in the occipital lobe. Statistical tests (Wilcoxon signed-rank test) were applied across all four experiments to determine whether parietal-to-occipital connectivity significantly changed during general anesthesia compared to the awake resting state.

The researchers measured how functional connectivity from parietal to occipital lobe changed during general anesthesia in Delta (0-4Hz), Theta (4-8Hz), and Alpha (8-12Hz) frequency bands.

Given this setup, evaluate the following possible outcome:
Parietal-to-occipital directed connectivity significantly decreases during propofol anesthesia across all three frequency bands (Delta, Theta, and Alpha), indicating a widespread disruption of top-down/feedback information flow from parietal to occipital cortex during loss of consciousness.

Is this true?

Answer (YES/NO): YES